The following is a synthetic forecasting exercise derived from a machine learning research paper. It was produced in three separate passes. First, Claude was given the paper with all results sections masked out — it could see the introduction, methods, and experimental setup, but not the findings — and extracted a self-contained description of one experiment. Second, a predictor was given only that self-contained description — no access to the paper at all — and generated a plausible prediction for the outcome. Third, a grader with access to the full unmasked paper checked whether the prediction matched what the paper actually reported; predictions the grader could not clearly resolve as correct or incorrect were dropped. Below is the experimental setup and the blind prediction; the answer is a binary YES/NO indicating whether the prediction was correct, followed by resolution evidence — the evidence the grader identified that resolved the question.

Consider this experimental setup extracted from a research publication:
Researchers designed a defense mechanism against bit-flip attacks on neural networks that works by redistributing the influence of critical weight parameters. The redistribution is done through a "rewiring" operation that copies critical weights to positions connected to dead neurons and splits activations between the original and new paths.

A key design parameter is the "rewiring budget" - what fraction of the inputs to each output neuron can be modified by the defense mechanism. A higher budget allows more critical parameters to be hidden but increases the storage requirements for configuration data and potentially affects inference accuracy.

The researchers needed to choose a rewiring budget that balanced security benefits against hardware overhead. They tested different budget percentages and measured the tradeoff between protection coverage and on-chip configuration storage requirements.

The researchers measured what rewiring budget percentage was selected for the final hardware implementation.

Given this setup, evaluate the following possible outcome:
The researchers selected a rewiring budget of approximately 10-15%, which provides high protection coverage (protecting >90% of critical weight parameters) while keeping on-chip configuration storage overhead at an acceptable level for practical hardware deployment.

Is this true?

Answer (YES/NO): NO